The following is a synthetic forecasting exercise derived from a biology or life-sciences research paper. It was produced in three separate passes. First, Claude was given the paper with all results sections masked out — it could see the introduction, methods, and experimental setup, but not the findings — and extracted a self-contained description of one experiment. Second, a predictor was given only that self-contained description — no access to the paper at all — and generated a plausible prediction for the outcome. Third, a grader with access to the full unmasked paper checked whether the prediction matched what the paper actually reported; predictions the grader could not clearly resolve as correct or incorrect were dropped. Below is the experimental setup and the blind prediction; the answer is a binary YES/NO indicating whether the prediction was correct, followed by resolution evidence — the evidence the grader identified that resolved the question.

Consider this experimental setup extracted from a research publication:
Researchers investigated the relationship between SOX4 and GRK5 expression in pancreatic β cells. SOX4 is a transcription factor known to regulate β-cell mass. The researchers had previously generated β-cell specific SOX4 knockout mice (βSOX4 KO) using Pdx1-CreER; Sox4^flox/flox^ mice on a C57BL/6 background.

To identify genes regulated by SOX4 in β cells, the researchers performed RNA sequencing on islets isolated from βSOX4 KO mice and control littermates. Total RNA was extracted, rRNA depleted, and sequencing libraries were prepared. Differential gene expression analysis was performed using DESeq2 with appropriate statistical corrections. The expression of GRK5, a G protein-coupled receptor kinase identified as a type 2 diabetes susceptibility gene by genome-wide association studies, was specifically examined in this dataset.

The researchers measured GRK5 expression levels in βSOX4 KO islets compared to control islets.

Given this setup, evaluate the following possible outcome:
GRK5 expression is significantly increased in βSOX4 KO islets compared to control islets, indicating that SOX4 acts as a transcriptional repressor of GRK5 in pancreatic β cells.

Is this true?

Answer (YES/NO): NO